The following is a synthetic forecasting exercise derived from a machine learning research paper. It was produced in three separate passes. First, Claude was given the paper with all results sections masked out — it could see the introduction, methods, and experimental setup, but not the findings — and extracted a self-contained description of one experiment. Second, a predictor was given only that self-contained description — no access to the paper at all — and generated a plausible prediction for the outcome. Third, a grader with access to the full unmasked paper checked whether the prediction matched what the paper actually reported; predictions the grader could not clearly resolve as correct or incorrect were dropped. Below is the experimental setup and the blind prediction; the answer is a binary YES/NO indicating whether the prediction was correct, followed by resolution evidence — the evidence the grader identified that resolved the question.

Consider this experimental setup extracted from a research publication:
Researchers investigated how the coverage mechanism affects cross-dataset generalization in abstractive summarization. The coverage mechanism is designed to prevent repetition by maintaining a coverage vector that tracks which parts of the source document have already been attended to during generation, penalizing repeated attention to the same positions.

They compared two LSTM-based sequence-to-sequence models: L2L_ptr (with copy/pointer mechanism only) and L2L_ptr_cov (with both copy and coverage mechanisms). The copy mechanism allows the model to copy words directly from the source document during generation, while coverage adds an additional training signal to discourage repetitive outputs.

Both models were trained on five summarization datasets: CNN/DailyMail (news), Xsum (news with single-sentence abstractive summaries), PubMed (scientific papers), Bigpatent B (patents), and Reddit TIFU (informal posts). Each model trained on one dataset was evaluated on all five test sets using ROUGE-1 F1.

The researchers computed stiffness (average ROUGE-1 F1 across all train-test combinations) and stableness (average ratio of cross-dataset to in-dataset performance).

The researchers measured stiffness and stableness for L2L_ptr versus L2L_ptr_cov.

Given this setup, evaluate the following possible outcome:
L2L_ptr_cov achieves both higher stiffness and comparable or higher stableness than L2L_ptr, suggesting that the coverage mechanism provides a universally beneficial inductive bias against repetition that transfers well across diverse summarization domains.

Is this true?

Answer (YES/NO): NO